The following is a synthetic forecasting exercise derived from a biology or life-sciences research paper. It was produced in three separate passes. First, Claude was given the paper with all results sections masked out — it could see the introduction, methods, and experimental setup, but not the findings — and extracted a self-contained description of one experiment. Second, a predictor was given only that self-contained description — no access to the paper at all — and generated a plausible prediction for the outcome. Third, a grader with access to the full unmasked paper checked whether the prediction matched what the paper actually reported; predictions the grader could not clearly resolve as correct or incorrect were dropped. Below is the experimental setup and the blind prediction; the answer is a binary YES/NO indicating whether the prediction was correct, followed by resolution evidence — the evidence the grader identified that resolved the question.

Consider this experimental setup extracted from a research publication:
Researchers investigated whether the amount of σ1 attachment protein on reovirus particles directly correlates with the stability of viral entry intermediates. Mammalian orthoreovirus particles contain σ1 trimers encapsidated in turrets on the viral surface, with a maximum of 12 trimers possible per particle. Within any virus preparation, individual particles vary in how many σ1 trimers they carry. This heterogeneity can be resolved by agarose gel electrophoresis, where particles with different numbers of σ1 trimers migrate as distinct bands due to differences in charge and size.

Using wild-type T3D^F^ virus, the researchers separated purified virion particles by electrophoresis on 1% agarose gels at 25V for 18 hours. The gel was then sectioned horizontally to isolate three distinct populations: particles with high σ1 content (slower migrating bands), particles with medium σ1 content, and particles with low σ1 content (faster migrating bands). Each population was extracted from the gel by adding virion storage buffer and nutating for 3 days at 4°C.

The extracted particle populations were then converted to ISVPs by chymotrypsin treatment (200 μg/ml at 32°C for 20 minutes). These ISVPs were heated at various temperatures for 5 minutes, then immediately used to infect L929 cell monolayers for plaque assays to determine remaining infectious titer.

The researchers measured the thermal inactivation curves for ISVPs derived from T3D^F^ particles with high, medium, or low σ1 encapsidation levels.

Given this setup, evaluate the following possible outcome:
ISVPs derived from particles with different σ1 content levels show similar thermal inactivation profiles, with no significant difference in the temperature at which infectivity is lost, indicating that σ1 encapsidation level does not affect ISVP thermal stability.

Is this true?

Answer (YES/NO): NO